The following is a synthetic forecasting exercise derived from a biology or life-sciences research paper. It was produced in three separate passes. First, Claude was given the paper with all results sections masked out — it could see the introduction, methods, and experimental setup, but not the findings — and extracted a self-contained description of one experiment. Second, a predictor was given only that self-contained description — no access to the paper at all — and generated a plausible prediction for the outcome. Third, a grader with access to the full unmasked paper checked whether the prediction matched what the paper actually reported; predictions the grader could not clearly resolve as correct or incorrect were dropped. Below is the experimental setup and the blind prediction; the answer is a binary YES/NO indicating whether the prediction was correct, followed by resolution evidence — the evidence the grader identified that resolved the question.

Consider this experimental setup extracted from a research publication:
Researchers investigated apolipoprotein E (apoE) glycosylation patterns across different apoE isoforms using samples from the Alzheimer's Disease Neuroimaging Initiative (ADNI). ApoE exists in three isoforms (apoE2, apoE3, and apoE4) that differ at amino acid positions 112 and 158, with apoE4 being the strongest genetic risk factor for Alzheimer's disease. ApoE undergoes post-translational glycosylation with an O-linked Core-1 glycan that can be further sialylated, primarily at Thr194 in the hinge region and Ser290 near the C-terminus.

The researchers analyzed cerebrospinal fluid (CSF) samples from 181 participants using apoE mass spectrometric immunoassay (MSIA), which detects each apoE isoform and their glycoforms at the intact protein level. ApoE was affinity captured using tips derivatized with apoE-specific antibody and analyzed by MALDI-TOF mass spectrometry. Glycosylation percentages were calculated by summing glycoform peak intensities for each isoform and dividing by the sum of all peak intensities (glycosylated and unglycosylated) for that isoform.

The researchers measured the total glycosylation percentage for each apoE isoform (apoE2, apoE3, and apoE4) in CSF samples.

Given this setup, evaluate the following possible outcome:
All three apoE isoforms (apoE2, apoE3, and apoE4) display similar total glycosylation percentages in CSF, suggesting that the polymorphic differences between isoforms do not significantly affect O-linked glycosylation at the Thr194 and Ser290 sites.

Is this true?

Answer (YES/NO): NO